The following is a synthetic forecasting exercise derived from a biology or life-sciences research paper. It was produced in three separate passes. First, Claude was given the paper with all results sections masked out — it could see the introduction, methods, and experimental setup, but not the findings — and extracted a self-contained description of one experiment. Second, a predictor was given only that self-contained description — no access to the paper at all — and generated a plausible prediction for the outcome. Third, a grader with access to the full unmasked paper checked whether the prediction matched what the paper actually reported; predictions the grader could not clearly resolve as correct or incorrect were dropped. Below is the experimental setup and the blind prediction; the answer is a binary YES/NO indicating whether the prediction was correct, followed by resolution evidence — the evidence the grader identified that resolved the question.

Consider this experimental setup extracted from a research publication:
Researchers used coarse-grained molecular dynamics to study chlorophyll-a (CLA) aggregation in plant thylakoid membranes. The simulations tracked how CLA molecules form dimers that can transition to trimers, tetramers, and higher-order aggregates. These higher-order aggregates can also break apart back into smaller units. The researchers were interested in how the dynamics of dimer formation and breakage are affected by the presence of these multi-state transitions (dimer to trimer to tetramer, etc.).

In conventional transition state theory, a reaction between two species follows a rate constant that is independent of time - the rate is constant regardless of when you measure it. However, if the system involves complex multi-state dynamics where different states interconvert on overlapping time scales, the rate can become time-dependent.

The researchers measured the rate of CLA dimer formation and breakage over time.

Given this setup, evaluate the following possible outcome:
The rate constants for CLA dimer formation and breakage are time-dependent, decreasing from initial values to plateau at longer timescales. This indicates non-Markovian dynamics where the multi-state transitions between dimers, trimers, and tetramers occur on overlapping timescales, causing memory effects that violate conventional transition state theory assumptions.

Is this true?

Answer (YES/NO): YES